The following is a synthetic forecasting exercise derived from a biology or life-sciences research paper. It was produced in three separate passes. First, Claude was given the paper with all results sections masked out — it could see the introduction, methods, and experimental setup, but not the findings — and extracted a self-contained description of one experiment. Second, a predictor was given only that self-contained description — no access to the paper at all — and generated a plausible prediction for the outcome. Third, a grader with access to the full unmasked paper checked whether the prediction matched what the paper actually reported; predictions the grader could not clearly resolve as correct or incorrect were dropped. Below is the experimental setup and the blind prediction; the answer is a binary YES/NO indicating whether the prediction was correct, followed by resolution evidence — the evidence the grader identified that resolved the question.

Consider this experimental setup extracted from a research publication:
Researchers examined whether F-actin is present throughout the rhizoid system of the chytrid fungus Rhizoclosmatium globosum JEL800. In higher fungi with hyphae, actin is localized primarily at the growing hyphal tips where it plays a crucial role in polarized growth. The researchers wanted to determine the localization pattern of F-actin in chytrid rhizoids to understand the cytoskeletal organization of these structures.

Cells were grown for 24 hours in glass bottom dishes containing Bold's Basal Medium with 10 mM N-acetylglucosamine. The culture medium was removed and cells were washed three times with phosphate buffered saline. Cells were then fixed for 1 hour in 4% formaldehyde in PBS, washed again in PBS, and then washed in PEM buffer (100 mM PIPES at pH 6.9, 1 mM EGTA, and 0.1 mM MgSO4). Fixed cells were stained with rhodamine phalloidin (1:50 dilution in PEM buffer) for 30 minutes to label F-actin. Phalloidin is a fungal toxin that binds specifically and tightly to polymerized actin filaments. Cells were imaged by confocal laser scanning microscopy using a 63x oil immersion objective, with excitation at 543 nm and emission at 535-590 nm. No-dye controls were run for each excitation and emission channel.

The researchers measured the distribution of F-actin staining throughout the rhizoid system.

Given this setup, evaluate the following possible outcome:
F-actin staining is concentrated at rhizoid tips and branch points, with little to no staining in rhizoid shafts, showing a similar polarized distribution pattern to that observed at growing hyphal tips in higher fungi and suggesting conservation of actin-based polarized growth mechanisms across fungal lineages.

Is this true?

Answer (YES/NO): NO